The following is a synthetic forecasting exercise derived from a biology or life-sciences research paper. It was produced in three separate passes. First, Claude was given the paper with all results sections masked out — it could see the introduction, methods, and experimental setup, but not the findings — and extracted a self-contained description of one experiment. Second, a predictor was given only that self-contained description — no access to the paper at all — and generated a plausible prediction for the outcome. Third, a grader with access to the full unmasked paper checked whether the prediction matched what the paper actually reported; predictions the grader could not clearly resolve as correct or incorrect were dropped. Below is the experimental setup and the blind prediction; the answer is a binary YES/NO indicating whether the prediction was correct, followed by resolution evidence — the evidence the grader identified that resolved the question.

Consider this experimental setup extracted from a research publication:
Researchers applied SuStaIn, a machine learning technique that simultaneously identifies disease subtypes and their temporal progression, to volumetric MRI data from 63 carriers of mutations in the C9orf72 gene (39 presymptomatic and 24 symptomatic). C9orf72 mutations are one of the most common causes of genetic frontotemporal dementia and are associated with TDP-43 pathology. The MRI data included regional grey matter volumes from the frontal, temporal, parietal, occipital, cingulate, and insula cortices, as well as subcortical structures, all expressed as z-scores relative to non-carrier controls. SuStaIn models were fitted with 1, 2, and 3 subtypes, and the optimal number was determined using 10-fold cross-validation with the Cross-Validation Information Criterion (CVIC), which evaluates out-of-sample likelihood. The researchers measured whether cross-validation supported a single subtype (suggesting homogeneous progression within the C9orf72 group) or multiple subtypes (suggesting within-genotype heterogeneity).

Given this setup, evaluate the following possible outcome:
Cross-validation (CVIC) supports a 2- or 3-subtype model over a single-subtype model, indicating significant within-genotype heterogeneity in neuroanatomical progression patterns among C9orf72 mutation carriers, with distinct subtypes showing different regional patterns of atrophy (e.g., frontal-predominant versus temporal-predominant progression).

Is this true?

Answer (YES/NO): YES